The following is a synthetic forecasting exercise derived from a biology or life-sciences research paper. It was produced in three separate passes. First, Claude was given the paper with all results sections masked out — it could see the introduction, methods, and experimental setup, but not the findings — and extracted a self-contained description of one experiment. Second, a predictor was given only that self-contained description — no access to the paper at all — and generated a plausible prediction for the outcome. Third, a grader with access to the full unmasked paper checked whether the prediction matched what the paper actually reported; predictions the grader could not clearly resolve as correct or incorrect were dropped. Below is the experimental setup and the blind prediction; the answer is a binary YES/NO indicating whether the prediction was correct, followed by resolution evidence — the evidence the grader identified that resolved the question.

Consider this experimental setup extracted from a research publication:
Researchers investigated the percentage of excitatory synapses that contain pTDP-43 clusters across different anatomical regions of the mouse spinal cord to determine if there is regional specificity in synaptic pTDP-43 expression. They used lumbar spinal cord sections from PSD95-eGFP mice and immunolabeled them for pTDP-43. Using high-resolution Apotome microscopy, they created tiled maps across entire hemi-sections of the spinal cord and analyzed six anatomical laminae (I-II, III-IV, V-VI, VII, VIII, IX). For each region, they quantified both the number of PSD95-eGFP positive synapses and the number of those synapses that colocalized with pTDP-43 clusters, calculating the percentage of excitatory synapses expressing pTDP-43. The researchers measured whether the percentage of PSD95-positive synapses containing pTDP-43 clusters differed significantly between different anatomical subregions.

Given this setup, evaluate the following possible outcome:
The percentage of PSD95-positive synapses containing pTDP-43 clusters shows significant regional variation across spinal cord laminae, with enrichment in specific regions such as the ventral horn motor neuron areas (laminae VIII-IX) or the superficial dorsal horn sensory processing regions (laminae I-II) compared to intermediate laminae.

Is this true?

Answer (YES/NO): NO